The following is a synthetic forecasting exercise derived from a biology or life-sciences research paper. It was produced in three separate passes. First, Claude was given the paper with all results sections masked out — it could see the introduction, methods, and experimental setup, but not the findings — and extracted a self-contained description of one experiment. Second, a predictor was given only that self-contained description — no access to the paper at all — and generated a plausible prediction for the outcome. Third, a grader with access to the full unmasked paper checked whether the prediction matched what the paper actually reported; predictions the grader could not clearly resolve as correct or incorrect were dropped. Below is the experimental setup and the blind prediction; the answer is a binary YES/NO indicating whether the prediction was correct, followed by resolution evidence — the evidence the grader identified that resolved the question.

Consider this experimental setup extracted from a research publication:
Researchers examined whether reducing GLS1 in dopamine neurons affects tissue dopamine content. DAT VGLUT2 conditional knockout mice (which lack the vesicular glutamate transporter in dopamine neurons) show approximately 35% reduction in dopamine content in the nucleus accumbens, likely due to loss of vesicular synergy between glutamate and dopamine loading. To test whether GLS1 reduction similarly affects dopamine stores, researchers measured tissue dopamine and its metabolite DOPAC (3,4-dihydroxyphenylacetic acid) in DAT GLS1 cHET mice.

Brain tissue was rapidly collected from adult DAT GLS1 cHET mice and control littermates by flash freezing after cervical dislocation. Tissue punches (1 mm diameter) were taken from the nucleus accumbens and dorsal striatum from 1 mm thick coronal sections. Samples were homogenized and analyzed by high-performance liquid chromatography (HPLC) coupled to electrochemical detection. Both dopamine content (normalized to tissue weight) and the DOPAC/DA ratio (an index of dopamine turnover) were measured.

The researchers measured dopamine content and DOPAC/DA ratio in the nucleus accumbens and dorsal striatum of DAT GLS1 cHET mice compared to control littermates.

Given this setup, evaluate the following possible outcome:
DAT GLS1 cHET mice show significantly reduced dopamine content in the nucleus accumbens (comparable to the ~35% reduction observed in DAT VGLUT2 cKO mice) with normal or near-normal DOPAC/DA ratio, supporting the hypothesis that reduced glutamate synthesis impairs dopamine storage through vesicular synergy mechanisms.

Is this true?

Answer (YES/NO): NO